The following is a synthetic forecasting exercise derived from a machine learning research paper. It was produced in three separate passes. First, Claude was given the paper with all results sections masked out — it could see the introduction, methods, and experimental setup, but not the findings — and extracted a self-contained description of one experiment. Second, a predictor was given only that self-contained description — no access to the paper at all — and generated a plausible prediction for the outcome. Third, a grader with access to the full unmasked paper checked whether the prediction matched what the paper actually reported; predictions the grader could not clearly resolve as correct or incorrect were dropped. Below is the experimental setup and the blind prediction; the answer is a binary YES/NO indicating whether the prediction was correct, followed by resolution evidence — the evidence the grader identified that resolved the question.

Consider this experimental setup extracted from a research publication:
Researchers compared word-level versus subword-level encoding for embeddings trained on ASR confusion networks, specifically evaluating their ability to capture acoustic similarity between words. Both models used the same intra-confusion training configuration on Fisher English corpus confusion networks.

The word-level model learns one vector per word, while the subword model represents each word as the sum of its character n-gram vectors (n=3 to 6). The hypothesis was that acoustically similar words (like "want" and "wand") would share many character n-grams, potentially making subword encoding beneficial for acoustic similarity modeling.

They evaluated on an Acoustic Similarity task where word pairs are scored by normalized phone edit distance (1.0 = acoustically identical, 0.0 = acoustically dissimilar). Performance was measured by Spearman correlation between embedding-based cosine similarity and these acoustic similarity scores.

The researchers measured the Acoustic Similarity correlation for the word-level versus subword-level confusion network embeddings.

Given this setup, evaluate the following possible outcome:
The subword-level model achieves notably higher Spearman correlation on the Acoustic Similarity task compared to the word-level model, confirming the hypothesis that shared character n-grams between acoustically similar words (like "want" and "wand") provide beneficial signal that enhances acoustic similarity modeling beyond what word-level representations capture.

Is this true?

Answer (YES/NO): YES